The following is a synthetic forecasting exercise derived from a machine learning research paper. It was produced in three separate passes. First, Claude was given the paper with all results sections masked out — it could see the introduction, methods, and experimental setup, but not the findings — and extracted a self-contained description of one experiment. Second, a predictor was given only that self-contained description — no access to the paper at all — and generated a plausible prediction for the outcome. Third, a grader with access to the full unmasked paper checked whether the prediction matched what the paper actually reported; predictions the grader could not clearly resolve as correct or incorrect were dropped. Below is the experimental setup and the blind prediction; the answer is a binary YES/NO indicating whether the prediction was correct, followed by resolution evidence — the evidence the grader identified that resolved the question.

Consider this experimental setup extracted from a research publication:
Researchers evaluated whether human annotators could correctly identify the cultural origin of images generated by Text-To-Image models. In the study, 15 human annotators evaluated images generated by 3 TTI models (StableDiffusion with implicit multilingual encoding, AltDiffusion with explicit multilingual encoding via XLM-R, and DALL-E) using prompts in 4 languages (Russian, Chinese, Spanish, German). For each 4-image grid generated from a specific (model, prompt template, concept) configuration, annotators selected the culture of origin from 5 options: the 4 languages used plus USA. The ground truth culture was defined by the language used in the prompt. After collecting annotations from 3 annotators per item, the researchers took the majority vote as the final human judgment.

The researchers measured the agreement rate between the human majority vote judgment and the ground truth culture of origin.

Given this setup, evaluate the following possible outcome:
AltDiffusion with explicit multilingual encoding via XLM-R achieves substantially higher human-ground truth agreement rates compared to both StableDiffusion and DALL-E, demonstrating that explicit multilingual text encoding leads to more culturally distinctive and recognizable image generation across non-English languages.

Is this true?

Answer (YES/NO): NO